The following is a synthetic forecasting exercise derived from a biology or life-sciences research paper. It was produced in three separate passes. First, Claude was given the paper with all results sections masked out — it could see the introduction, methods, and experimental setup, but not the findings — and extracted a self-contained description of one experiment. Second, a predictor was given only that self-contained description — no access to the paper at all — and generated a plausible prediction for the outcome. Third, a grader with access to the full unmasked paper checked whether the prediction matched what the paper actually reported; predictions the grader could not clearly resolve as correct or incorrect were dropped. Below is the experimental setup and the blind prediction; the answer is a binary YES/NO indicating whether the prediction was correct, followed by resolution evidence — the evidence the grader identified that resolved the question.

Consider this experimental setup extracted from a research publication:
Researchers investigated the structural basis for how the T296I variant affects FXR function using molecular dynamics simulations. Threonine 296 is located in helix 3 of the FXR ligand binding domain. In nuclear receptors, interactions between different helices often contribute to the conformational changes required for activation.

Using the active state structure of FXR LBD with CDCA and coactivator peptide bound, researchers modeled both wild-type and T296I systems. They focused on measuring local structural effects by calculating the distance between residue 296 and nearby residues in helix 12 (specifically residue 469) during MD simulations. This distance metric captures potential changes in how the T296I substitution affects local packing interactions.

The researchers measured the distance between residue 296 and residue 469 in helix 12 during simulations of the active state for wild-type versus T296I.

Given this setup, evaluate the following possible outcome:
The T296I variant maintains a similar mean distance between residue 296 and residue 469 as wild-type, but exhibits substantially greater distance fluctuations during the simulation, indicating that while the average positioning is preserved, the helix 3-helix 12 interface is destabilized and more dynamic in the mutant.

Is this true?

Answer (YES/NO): NO